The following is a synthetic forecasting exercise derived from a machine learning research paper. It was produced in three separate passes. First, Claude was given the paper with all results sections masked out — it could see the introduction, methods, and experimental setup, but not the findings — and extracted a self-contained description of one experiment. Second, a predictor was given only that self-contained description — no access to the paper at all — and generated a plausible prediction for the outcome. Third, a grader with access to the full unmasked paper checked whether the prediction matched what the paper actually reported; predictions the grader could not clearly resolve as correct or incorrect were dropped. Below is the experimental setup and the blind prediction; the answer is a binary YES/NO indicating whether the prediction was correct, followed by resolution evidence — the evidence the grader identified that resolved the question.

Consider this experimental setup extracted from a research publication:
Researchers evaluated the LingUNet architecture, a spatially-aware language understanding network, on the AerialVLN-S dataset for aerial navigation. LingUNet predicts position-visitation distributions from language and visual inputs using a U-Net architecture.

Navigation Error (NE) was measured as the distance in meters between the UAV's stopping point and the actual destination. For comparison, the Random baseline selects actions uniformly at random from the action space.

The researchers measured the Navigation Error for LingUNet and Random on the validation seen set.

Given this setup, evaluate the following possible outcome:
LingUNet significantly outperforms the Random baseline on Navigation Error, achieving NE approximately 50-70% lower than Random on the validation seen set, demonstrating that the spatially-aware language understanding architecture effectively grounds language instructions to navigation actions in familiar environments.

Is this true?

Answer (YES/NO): NO